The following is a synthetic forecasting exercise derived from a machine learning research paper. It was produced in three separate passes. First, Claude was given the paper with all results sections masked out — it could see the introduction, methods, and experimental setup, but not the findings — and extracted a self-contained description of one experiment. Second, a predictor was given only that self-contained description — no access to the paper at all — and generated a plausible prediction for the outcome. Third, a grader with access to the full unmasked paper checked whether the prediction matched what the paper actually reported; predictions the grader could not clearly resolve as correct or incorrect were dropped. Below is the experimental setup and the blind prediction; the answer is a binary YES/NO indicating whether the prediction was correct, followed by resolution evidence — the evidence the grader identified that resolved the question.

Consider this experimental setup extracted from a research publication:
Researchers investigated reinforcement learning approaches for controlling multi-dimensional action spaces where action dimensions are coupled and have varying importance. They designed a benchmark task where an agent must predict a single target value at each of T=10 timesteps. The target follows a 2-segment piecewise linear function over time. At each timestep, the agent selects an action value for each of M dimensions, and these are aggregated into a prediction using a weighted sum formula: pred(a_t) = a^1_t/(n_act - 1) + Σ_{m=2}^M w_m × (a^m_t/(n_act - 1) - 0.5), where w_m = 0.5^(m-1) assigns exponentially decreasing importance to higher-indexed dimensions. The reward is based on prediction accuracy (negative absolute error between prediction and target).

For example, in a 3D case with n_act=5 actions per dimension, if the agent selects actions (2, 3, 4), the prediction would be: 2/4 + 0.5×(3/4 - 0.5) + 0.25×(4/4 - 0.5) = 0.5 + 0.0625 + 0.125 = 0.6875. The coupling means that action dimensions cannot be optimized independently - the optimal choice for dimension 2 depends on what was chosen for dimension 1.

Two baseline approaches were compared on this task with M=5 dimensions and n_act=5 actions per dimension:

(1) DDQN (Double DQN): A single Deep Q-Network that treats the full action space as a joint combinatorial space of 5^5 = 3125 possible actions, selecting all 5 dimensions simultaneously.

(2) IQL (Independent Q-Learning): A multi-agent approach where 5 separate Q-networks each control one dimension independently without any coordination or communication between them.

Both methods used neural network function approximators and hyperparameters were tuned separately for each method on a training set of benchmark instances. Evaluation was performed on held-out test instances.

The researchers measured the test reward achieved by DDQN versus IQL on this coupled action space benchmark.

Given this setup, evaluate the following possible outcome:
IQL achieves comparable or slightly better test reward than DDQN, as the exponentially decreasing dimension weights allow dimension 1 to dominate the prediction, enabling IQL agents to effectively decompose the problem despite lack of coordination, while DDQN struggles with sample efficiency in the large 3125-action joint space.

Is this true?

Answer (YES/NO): NO